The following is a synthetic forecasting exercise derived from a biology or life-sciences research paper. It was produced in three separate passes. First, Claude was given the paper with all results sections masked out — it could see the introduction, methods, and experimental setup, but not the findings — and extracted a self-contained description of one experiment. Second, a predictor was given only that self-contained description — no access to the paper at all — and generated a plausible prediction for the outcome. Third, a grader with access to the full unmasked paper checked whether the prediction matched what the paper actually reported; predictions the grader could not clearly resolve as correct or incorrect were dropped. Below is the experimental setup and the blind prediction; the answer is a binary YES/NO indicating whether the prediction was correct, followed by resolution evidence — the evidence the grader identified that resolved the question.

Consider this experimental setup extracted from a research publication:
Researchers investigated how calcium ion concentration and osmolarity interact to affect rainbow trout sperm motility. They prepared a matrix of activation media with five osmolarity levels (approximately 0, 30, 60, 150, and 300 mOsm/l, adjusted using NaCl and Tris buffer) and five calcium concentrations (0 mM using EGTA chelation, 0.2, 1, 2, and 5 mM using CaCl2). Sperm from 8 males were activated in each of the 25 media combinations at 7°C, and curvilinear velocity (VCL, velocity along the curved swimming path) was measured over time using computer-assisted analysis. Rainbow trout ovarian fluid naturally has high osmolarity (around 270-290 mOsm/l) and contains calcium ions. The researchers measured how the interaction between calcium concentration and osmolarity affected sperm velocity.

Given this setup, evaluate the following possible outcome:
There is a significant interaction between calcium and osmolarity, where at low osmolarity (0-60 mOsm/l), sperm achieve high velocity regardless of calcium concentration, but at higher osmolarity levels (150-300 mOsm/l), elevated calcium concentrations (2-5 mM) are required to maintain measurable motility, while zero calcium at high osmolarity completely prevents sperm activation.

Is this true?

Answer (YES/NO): NO